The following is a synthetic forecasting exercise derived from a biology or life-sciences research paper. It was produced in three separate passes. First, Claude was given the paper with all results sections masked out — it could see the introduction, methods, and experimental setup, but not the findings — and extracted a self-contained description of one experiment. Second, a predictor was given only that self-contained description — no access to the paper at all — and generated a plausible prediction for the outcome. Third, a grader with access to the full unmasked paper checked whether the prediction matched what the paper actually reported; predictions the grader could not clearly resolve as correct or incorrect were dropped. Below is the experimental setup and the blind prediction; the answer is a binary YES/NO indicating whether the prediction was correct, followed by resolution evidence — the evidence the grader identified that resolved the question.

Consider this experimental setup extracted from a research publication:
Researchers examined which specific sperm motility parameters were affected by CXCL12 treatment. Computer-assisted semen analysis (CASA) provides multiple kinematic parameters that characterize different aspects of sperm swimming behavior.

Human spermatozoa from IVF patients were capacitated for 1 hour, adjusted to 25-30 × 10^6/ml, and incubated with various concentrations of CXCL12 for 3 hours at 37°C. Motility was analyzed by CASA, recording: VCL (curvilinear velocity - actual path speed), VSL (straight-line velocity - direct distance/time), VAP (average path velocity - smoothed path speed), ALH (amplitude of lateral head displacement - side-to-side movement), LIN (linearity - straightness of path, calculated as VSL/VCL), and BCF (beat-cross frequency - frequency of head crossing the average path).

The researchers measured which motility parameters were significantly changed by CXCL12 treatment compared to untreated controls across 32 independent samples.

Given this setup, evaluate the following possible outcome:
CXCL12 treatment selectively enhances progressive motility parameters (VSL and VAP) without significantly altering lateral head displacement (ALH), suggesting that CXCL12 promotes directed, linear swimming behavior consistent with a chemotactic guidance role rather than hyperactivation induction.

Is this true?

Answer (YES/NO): NO